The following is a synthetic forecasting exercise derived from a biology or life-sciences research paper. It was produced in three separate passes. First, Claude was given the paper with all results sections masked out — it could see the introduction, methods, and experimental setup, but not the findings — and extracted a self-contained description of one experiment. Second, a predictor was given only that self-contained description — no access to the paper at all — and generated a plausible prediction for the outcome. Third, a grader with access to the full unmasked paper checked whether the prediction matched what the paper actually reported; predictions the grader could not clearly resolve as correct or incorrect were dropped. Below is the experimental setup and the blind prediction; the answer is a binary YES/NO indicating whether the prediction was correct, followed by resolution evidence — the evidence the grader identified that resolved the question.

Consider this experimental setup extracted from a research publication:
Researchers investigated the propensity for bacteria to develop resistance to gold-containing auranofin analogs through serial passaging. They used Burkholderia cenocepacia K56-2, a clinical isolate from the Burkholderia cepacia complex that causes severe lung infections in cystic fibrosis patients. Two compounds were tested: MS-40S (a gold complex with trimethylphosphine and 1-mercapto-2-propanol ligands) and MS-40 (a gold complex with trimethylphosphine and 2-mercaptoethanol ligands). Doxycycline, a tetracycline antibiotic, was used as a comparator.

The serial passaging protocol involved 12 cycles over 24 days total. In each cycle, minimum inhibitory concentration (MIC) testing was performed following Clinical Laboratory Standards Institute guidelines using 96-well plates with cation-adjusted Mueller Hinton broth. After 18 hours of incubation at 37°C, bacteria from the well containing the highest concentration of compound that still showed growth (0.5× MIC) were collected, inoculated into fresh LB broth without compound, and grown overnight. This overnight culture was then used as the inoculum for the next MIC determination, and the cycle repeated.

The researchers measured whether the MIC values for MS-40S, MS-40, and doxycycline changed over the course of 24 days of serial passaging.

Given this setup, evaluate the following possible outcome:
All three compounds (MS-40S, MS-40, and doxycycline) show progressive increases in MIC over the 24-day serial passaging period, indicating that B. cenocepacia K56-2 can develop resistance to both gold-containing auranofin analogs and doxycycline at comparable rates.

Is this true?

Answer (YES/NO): NO